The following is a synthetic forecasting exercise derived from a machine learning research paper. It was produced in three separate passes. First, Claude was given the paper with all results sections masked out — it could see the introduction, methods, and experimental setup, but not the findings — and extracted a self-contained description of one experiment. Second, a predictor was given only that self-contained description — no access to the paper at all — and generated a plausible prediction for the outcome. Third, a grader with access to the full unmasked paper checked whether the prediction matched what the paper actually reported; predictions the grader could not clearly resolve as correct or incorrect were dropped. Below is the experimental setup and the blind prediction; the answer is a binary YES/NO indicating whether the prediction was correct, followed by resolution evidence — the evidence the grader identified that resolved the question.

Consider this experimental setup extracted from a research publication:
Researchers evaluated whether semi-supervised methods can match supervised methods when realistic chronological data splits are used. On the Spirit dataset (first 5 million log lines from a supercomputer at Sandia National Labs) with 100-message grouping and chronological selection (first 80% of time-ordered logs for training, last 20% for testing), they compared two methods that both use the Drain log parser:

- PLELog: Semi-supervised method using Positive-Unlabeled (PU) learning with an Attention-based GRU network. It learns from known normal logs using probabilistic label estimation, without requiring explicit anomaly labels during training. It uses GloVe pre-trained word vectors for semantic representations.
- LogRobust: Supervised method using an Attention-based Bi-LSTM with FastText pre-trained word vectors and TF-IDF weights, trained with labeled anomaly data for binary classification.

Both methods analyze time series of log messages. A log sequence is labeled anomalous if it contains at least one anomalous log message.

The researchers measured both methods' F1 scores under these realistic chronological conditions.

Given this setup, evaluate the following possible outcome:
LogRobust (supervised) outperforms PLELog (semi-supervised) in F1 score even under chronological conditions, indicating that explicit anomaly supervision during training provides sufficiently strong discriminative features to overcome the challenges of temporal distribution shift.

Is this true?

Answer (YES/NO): YES